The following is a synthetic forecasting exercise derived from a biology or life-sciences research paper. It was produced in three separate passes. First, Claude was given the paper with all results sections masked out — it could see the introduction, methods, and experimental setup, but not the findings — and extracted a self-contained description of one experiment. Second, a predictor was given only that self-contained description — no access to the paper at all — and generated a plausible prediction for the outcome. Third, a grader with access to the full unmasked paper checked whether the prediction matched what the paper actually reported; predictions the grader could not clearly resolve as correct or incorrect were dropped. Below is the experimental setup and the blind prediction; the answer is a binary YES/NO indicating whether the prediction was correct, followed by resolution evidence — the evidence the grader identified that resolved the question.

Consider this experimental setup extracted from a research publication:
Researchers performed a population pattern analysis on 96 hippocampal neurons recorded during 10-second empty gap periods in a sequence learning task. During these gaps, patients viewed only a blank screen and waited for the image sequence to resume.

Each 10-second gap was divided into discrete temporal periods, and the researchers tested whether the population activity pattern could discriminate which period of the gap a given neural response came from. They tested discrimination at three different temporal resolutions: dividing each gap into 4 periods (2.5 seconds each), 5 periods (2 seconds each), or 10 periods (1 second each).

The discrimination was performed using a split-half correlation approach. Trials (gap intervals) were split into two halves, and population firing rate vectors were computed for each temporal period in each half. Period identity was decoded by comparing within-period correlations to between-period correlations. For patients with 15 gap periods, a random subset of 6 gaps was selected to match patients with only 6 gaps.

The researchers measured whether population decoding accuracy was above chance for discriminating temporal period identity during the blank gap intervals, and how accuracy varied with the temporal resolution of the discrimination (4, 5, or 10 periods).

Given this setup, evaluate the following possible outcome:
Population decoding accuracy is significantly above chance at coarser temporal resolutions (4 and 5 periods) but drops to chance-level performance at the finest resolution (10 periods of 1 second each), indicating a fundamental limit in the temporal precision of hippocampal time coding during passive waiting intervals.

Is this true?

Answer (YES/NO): NO